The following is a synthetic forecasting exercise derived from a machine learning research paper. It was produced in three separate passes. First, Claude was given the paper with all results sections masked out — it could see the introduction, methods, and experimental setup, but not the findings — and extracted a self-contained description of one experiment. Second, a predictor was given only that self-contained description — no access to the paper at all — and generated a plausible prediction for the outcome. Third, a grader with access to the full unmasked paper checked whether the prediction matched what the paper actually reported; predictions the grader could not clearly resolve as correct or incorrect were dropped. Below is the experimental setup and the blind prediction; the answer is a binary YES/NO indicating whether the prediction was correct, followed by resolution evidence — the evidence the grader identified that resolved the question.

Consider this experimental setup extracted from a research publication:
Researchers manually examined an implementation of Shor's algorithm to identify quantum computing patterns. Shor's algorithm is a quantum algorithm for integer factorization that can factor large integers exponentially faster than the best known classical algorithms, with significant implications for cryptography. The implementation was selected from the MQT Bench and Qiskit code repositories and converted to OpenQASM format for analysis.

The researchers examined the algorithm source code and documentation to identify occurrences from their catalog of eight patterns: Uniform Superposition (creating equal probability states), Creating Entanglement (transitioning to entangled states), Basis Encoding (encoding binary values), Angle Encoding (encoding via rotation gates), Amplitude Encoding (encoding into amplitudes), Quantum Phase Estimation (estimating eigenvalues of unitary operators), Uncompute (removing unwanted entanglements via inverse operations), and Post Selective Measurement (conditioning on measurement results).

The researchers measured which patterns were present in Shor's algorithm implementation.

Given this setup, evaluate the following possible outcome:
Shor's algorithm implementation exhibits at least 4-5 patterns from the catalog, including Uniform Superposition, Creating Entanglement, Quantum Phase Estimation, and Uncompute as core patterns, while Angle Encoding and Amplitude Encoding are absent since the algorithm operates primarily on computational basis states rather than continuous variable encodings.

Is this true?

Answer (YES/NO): NO